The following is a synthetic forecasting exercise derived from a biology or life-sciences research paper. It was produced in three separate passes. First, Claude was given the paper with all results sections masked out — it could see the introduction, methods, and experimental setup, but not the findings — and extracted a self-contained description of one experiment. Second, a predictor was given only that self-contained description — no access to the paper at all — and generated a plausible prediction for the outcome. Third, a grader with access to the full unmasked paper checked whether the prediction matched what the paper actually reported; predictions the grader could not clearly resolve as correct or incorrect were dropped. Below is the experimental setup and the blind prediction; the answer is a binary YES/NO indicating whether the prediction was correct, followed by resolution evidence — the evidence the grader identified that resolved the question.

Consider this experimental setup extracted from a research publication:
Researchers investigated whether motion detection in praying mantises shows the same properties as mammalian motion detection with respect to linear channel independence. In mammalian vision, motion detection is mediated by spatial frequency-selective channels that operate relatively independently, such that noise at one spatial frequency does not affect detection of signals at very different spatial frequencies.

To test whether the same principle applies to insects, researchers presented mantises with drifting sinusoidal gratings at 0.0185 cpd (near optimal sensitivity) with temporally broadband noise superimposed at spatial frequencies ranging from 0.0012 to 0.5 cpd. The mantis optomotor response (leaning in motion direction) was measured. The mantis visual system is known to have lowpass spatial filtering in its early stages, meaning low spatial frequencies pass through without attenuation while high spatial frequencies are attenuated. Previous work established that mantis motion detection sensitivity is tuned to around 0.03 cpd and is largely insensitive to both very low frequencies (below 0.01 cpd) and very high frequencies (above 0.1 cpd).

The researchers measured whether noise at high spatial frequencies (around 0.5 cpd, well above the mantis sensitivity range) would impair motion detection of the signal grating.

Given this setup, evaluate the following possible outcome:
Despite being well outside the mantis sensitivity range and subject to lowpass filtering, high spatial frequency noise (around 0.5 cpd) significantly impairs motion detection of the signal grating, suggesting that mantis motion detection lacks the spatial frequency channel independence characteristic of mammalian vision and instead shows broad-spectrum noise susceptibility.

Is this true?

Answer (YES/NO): NO